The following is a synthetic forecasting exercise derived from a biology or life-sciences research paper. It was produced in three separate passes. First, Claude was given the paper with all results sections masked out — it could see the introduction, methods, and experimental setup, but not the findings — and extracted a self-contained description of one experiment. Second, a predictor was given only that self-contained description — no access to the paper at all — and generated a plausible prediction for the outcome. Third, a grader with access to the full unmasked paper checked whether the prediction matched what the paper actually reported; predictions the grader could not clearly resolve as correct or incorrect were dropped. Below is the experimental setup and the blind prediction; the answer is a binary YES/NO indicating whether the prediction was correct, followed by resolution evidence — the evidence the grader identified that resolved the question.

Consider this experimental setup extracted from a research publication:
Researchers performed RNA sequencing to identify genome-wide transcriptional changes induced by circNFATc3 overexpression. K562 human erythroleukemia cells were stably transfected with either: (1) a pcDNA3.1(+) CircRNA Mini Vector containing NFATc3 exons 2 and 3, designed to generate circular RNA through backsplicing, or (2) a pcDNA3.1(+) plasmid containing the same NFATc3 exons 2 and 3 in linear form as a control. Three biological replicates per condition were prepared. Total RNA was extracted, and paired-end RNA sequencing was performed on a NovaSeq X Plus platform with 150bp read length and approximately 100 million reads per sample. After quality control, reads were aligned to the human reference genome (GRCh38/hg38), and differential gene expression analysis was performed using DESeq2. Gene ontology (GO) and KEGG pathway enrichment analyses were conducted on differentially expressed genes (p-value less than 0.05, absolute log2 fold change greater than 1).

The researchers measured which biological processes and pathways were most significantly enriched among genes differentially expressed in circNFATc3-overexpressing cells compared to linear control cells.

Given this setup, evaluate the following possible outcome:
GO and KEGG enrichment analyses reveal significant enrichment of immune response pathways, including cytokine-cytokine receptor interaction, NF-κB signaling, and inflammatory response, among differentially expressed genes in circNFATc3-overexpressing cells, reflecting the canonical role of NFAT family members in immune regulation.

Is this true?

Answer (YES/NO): NO